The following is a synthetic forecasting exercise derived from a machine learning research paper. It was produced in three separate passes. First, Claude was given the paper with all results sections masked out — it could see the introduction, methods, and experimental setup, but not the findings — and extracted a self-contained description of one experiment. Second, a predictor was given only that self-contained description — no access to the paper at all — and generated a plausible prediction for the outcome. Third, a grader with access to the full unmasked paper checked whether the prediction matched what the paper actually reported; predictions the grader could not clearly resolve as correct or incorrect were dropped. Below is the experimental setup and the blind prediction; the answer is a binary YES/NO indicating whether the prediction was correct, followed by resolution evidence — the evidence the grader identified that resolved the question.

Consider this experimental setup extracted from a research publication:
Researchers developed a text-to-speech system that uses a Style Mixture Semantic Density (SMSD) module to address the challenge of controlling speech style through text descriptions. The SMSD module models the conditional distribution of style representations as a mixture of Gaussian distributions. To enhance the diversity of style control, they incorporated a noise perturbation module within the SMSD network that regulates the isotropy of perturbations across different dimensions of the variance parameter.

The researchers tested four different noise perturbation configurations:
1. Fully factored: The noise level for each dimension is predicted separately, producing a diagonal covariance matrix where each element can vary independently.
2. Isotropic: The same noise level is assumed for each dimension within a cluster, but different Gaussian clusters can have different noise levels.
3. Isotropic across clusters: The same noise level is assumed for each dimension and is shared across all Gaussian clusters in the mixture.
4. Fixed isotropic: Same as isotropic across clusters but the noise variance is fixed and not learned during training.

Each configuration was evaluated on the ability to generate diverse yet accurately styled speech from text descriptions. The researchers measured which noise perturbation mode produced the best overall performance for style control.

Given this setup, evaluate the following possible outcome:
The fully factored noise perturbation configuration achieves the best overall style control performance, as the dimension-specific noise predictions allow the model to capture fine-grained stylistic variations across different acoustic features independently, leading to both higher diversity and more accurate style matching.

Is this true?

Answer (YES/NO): NO